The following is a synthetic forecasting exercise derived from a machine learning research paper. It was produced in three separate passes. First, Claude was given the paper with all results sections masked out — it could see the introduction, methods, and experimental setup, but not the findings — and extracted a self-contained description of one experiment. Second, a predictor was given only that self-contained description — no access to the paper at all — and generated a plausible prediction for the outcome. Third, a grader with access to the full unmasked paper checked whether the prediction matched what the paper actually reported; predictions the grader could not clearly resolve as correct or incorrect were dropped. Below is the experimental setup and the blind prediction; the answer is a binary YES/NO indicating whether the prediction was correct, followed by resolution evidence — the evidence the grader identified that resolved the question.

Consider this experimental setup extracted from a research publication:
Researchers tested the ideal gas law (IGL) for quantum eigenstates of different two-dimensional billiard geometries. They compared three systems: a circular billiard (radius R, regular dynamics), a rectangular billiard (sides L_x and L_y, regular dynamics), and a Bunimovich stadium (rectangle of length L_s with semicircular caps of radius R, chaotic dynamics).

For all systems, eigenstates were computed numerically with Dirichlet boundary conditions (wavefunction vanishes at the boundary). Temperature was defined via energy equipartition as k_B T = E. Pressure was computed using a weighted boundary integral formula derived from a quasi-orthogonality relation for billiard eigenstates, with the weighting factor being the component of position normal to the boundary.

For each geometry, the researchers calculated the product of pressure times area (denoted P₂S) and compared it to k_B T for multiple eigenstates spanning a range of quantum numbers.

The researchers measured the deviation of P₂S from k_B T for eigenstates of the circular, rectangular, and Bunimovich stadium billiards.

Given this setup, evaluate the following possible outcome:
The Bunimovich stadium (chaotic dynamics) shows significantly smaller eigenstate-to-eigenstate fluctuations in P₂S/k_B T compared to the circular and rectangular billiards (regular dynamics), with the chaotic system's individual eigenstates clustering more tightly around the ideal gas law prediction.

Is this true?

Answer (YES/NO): NO